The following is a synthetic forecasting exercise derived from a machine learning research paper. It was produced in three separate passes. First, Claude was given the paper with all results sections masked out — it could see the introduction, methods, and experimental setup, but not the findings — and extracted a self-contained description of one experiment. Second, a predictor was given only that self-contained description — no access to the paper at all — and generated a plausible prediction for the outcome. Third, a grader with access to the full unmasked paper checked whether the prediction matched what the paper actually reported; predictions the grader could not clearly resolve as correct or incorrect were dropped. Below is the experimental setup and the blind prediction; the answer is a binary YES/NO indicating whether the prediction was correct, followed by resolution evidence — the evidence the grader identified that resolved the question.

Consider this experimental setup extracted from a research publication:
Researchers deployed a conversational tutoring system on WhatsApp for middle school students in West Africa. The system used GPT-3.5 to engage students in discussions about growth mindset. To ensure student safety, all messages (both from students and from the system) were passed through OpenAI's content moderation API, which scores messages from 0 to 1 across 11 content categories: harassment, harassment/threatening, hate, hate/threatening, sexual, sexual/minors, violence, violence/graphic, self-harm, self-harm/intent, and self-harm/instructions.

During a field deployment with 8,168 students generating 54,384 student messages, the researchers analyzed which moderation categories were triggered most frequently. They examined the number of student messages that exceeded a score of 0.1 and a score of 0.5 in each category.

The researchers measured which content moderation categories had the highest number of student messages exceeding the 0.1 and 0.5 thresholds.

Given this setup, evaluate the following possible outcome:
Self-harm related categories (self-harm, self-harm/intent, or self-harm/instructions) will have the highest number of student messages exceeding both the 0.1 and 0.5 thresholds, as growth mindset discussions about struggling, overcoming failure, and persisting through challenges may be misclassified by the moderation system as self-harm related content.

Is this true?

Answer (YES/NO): NO